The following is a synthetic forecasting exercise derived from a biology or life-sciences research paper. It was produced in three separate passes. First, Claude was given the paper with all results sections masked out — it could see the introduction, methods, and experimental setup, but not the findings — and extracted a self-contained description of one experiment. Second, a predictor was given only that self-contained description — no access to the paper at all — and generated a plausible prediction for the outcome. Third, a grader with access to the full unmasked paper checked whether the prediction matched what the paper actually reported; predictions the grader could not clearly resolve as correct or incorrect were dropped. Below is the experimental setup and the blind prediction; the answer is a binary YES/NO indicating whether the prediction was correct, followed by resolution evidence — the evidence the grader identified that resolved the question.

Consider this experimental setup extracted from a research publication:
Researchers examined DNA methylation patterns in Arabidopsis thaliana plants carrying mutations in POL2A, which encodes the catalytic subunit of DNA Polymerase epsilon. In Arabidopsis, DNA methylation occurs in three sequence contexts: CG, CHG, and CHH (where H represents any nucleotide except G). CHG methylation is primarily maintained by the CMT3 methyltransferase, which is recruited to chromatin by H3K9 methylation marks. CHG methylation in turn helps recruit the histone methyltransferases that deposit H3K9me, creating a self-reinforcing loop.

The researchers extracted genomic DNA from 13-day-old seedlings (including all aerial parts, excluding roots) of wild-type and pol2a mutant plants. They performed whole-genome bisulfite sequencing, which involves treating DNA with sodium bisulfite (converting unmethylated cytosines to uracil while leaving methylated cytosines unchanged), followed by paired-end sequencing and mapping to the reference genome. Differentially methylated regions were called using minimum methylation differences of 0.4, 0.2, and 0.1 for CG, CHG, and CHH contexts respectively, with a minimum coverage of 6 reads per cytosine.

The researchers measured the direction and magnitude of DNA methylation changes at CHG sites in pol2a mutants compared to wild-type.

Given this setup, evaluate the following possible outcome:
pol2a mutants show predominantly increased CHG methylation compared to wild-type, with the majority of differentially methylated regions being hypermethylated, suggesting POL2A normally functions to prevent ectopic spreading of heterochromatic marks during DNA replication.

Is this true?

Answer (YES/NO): YES